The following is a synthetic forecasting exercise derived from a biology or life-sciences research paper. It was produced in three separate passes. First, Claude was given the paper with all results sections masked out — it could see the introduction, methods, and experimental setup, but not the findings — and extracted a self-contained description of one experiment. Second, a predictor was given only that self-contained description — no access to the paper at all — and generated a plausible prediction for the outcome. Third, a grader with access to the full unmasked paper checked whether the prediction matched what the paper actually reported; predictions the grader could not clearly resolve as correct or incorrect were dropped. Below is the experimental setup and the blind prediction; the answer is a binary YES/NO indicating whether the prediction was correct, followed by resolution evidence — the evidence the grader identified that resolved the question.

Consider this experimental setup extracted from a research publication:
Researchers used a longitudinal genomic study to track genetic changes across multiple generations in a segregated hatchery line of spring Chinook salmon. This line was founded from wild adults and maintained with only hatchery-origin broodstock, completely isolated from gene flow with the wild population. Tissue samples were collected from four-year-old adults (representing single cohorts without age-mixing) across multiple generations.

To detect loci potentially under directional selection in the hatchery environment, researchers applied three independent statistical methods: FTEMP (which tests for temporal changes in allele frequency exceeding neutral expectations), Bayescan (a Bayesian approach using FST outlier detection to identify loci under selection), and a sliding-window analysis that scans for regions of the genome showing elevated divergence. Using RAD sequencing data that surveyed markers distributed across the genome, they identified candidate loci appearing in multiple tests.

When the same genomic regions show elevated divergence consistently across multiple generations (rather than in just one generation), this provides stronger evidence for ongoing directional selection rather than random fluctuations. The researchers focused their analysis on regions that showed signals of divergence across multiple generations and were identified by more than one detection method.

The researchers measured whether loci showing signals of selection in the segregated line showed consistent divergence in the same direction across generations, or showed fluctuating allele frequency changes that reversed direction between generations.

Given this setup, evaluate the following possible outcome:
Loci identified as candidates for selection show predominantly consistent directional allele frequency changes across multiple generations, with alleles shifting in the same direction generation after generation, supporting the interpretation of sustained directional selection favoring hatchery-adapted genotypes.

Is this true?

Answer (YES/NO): YES